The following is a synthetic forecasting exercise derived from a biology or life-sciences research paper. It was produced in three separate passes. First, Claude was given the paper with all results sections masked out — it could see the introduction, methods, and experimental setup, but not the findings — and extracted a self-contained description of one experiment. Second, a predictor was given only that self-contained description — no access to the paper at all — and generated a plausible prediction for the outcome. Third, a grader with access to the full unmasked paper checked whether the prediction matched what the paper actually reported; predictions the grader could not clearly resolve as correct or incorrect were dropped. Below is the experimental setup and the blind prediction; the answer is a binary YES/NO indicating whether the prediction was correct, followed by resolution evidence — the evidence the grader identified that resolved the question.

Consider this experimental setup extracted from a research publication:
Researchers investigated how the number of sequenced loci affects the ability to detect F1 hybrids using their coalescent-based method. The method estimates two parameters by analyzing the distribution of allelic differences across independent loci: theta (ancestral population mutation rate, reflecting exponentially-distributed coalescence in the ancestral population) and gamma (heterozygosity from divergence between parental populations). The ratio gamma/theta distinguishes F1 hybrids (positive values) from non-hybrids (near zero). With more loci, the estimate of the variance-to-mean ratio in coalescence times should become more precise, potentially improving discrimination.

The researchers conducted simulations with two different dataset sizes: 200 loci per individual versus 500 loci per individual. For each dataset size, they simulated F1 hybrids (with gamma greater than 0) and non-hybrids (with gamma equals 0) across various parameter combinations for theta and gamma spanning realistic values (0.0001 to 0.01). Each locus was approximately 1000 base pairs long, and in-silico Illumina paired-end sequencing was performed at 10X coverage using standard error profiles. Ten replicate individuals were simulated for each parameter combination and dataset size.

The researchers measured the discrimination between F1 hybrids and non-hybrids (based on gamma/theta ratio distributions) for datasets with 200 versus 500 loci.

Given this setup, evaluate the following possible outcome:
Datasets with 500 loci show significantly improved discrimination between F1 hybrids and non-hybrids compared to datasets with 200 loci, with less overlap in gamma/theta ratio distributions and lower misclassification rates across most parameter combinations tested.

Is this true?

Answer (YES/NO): NO